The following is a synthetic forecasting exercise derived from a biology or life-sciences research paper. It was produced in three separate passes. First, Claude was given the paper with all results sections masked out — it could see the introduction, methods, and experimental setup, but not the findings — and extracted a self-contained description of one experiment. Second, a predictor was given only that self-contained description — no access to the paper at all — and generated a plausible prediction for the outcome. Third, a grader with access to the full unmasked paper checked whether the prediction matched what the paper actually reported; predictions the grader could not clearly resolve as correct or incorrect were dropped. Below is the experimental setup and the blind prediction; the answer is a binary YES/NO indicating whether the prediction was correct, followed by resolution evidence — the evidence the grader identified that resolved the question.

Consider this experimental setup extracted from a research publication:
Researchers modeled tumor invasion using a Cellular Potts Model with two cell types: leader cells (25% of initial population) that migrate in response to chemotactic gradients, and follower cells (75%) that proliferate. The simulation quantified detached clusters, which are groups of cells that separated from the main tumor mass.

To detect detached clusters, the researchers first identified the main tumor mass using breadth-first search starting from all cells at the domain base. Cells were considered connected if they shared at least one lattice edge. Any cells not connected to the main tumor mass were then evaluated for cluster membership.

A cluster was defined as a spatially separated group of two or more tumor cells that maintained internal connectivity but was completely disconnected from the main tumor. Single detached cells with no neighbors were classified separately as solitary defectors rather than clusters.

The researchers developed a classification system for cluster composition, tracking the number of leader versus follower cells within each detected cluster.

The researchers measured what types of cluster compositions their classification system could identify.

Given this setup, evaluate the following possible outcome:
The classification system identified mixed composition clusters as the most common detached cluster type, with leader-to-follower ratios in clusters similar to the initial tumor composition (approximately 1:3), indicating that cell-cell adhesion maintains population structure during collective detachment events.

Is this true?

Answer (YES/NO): NO